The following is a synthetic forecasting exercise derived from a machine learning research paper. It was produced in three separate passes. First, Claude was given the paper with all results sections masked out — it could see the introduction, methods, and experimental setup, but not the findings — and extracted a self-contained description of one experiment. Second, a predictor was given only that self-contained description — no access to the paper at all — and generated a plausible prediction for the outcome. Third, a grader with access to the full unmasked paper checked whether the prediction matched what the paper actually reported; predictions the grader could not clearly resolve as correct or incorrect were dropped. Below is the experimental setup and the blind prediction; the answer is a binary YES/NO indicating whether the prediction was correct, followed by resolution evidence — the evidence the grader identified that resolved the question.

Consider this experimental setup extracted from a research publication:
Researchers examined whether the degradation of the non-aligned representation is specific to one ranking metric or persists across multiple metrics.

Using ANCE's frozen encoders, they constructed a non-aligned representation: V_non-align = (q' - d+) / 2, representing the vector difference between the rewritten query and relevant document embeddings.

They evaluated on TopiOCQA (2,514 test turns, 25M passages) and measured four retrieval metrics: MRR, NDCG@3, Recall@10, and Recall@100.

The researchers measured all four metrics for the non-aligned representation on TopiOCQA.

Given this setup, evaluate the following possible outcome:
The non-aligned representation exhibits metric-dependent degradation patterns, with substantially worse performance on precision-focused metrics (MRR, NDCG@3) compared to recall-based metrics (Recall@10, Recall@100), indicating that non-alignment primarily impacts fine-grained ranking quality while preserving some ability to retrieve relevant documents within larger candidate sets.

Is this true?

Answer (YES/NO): NO